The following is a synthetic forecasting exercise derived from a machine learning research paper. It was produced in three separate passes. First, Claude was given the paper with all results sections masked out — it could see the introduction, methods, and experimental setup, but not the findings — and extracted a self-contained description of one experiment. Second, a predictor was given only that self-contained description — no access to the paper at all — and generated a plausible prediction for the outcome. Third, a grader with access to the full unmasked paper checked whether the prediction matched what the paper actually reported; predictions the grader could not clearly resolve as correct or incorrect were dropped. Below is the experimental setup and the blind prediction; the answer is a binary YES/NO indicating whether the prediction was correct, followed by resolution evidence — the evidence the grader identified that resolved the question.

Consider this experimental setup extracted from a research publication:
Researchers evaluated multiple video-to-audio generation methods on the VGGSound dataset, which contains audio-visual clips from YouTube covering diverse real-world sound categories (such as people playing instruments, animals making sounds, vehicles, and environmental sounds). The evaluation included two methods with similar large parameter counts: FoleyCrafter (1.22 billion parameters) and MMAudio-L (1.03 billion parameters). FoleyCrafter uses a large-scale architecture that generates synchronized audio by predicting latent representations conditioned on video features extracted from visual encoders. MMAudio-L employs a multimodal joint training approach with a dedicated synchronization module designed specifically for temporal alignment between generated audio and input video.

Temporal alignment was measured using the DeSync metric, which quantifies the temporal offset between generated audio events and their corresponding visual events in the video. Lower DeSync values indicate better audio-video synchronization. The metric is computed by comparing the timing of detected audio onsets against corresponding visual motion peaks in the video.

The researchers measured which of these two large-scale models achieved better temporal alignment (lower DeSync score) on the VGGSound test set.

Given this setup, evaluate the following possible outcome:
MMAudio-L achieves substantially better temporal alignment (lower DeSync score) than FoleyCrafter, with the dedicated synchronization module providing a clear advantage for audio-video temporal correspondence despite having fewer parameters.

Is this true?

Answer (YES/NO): YES